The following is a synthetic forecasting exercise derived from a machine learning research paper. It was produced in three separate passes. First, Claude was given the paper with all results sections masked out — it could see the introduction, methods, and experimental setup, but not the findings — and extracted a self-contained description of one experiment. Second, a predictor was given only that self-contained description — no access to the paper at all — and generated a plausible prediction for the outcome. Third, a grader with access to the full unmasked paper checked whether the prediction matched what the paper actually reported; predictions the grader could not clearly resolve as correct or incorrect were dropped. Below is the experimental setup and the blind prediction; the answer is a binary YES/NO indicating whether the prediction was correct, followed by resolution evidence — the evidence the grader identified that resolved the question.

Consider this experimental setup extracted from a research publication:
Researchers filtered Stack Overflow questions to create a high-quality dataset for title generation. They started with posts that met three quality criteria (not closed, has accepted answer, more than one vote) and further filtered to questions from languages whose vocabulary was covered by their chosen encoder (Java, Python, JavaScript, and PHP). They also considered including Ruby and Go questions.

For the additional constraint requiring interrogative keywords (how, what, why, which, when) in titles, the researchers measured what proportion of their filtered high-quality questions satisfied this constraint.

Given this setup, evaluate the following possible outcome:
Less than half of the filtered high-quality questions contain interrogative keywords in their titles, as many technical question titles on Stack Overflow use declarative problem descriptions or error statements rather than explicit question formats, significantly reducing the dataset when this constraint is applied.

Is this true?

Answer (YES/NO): YES